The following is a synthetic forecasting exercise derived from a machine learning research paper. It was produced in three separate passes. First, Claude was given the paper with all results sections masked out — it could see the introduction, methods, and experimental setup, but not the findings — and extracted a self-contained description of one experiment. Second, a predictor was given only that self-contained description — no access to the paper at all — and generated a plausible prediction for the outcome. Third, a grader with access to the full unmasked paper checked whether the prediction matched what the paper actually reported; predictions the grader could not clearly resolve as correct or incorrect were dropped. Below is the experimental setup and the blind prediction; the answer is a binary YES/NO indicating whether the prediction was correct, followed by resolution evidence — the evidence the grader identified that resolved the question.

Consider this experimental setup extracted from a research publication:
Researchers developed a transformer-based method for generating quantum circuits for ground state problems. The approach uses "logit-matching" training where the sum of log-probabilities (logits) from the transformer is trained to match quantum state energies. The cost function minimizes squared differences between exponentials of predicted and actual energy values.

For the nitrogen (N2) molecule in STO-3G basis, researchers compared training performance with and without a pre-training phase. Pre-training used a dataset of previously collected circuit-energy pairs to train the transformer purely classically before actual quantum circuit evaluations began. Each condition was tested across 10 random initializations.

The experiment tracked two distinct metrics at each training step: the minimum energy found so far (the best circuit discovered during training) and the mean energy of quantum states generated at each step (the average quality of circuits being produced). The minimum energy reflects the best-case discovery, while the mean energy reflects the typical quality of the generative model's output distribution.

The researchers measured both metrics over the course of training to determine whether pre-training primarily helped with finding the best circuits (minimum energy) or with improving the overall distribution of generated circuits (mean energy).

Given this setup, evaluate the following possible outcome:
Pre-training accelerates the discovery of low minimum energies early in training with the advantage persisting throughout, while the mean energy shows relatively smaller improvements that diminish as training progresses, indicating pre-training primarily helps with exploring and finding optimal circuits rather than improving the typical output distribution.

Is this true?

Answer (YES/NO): NO